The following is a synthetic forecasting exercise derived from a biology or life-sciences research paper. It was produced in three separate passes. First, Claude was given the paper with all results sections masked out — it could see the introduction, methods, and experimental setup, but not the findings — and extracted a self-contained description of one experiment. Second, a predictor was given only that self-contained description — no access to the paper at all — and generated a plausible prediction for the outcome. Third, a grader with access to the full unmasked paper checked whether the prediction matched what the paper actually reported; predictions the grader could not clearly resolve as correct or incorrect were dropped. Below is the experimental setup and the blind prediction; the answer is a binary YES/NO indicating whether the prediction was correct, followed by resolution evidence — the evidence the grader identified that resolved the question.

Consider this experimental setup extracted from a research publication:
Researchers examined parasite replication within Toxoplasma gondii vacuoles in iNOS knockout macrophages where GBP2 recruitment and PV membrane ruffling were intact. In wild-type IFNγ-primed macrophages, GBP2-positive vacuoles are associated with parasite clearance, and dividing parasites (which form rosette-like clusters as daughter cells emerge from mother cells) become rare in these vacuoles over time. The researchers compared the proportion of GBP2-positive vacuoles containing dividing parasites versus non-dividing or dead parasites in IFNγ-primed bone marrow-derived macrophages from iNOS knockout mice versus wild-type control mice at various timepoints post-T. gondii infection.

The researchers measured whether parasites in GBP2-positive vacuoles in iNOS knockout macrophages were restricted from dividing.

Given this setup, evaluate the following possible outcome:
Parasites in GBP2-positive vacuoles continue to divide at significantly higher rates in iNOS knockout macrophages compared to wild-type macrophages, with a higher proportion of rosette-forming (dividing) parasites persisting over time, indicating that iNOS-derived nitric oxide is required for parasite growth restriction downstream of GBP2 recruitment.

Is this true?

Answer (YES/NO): YES